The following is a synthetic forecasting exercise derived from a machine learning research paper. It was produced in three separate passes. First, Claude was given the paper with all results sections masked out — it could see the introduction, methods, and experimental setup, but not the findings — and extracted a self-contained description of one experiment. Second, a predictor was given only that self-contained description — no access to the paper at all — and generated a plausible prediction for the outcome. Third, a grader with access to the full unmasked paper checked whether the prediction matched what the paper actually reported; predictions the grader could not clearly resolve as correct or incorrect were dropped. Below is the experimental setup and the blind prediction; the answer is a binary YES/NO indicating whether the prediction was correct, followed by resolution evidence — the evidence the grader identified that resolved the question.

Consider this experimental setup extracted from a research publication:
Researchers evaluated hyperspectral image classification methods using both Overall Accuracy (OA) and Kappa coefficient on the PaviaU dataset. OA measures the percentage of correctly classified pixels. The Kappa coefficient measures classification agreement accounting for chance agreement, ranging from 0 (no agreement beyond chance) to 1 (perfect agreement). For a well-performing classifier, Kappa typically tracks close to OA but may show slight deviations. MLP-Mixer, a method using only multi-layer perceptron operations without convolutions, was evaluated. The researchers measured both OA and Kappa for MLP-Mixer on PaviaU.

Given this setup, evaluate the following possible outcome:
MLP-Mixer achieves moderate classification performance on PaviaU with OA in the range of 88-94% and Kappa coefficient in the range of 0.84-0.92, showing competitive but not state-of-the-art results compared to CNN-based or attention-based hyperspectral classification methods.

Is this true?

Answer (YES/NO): NO